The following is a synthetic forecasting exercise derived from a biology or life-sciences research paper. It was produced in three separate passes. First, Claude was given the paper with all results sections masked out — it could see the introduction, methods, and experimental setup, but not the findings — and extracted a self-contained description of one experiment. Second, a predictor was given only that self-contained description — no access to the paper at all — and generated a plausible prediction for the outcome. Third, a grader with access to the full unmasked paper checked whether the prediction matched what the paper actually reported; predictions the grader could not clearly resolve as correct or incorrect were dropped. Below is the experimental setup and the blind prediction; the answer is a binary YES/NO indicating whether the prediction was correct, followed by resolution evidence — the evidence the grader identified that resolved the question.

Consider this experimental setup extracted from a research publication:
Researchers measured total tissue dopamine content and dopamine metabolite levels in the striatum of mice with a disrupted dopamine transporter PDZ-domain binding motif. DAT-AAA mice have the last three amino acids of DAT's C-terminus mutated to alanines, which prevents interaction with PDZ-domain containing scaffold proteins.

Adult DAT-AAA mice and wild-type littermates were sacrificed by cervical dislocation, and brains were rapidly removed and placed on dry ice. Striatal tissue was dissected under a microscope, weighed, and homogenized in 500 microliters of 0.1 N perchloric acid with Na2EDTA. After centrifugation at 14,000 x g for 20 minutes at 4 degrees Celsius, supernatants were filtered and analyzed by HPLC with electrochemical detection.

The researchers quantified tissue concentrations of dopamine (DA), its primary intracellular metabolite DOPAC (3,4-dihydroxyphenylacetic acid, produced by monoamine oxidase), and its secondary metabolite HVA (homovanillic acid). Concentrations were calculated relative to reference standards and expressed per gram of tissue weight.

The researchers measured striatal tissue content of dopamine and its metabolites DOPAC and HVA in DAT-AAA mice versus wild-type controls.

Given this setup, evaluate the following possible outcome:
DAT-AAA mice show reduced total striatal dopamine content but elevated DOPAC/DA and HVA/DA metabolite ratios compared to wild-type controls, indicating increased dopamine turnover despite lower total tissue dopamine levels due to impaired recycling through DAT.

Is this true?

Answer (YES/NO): YES